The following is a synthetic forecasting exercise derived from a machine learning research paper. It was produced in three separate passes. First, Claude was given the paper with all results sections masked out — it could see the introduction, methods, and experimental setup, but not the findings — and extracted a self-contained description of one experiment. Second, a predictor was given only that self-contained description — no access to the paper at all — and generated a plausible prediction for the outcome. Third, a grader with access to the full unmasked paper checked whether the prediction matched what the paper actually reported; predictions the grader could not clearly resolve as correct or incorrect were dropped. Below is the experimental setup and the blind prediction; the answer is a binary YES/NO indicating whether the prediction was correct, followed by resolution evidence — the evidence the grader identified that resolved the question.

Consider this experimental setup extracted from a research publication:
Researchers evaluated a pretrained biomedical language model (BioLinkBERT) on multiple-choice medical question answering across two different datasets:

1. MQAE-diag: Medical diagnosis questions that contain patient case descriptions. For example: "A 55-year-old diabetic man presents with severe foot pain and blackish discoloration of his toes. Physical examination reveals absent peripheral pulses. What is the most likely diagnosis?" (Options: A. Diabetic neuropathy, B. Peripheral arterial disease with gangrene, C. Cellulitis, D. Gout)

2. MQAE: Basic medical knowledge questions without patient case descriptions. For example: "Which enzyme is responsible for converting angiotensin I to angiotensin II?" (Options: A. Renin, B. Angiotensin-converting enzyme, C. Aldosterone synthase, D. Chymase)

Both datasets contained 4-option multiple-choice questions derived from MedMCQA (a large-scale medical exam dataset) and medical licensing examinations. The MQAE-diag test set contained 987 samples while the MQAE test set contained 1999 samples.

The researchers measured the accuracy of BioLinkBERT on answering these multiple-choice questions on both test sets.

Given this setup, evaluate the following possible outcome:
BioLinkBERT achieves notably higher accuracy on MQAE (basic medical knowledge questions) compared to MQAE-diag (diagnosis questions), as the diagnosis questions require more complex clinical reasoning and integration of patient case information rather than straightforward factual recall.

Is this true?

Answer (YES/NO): NO